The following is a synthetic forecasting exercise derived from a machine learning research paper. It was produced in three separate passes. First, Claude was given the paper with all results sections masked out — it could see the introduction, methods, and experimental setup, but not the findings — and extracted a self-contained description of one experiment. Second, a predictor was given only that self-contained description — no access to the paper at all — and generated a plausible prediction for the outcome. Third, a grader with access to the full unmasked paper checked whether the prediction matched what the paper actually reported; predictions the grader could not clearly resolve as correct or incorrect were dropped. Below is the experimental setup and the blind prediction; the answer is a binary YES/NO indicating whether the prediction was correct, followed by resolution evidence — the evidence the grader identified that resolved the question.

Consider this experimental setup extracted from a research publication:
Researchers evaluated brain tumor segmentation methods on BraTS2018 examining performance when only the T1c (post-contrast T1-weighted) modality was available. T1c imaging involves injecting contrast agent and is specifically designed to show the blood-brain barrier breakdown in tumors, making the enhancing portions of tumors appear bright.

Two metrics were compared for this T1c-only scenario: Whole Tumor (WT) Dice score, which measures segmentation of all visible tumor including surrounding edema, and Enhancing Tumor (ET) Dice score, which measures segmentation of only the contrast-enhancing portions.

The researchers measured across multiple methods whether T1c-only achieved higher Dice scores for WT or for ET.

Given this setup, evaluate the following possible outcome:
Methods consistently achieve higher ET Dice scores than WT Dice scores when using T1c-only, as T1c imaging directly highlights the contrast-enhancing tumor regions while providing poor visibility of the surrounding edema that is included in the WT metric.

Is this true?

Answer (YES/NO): NO